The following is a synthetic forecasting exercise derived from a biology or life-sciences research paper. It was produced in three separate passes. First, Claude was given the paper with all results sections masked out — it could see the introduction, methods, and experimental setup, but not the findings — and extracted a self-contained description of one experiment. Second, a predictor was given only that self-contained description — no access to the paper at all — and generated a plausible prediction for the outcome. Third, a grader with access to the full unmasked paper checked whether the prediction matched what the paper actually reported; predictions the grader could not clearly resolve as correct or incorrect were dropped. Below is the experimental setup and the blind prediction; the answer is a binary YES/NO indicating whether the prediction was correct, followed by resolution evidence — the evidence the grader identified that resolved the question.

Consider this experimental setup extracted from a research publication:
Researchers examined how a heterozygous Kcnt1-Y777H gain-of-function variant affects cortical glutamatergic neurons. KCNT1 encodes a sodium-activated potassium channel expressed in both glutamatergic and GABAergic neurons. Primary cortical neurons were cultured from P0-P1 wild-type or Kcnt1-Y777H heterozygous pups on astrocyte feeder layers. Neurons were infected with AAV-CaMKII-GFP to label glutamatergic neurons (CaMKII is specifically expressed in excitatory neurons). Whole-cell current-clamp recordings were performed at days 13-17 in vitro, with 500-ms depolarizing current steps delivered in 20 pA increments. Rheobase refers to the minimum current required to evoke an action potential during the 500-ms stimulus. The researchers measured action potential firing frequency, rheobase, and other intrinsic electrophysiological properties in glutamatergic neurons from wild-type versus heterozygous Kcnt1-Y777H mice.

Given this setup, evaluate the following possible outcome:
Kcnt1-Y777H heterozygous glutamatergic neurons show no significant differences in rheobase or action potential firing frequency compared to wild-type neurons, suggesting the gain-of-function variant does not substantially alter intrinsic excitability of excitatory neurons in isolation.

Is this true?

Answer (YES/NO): YES